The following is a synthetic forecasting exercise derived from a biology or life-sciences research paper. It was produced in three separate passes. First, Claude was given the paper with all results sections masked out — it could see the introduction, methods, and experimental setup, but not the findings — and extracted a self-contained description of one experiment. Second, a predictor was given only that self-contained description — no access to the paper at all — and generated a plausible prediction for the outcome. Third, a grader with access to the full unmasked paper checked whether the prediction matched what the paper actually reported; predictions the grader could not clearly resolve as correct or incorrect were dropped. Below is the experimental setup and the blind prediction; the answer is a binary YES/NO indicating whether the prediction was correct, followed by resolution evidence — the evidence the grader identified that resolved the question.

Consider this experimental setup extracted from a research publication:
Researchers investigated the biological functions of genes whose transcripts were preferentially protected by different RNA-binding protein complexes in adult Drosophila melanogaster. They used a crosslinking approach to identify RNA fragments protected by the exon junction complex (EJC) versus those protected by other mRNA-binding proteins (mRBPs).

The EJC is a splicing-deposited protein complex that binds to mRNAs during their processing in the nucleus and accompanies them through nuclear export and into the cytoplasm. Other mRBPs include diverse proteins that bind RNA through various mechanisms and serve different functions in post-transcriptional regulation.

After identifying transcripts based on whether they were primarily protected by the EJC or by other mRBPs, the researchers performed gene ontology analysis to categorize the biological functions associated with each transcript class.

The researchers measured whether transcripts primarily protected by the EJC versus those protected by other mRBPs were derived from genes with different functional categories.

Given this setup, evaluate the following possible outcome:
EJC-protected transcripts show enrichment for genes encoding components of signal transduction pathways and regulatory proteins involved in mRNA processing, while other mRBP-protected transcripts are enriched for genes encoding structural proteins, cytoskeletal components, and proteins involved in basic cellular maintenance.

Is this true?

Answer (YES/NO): NO